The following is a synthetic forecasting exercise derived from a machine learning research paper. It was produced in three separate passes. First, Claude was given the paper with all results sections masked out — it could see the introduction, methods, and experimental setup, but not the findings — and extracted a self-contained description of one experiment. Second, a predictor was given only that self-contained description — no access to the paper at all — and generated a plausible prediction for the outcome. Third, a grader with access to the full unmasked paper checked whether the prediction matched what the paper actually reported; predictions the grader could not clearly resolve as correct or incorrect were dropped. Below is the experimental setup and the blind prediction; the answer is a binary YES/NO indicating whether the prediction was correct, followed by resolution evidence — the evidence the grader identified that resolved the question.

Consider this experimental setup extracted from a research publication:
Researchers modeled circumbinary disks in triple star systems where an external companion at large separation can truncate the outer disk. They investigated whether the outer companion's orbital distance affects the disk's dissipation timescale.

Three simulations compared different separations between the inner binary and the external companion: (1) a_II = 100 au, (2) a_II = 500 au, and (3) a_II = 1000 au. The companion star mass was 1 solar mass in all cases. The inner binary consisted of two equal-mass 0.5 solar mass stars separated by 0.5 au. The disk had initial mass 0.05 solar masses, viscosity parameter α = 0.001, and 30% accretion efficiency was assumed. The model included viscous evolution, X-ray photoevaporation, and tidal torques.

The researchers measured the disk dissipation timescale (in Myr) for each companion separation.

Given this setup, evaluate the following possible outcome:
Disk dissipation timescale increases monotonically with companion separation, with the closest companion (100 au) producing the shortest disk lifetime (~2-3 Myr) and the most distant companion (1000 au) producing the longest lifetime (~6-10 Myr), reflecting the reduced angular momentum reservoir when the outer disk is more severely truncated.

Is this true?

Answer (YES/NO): NO